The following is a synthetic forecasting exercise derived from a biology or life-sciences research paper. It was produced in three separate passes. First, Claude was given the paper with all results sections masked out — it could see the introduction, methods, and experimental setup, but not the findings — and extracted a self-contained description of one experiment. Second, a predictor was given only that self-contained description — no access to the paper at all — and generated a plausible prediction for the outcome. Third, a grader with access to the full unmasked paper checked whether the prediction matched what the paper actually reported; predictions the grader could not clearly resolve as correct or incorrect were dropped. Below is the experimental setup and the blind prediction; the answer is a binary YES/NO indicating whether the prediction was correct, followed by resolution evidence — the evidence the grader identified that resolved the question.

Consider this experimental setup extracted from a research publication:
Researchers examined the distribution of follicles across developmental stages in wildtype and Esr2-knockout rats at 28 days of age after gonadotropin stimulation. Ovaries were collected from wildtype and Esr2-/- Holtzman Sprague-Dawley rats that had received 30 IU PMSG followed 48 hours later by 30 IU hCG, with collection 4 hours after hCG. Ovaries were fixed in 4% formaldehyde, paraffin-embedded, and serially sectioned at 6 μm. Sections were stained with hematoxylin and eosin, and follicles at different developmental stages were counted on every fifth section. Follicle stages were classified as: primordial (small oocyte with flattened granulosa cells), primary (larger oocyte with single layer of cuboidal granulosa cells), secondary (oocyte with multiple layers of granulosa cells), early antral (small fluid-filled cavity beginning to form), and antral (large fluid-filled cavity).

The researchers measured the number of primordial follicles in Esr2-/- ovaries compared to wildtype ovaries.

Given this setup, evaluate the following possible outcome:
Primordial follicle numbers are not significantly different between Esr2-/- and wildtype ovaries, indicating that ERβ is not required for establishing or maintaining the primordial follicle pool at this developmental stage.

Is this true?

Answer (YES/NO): NO